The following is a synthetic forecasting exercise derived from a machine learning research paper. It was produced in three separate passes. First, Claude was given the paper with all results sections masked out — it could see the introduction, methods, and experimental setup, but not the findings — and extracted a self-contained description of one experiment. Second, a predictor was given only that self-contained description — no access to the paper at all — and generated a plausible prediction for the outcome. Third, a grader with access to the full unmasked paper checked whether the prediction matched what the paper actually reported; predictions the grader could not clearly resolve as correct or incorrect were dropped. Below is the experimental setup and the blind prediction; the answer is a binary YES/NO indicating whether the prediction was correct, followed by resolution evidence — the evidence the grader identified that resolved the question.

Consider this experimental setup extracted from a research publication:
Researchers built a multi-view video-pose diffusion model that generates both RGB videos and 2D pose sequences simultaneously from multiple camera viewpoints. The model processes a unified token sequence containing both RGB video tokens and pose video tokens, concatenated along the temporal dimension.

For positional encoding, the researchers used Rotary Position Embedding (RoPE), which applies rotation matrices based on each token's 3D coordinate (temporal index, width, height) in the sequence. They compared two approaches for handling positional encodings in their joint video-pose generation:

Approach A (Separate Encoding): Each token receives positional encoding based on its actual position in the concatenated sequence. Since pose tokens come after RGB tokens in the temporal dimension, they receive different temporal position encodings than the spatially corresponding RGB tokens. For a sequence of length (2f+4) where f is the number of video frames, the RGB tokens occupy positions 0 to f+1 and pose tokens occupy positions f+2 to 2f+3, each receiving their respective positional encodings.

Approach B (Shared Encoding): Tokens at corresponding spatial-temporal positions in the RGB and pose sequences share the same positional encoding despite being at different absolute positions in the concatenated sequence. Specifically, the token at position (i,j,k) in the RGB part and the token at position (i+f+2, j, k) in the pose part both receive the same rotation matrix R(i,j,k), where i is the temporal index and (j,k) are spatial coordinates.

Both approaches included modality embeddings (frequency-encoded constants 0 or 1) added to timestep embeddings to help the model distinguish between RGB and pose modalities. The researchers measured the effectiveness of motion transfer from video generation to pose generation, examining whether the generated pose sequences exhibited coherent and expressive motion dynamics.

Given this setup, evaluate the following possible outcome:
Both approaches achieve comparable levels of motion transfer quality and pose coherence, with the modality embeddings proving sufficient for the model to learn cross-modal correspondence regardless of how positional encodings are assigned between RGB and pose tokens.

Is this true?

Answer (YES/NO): NO